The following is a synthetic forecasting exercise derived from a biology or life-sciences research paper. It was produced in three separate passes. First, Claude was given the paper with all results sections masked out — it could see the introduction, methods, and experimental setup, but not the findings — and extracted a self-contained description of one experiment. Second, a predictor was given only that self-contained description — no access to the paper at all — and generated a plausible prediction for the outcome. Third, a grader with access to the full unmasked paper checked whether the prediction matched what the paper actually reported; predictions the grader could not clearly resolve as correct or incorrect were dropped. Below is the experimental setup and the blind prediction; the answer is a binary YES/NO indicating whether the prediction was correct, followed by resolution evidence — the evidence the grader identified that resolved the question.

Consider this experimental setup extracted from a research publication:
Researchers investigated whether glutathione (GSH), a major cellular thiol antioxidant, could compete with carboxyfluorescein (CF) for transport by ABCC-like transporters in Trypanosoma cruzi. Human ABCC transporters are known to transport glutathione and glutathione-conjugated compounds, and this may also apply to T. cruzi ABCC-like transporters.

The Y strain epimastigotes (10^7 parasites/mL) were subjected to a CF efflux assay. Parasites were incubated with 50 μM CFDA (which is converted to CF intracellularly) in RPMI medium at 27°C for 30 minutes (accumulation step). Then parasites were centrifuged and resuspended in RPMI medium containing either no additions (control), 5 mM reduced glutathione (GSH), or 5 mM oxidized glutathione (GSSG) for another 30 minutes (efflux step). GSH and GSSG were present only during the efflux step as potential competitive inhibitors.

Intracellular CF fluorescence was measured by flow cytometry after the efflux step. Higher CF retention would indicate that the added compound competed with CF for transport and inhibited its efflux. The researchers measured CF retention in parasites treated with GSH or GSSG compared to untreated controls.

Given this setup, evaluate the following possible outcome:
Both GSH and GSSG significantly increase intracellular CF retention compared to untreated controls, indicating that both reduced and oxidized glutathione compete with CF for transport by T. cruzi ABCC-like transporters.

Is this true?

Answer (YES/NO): YES